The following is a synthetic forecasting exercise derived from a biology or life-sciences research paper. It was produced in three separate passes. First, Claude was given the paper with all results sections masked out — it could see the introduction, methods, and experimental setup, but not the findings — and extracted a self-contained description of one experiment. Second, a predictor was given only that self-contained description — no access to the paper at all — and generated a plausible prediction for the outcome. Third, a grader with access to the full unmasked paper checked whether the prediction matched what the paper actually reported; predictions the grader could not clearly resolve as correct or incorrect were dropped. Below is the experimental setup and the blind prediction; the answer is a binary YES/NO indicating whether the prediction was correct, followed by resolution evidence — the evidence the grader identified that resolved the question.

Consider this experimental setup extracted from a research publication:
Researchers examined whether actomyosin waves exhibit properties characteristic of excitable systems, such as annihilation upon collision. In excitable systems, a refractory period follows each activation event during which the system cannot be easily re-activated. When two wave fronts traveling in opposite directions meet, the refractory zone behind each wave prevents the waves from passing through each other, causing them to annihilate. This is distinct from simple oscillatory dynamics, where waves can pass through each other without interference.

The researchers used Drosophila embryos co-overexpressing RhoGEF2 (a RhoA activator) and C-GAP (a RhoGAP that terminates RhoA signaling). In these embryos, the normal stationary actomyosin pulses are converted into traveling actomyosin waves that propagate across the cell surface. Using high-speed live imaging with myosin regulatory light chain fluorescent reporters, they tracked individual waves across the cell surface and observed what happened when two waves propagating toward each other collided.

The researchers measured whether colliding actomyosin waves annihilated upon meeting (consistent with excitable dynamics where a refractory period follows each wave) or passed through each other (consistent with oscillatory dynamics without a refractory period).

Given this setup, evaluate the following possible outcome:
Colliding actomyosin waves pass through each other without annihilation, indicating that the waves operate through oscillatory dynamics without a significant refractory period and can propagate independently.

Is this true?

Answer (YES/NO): NO